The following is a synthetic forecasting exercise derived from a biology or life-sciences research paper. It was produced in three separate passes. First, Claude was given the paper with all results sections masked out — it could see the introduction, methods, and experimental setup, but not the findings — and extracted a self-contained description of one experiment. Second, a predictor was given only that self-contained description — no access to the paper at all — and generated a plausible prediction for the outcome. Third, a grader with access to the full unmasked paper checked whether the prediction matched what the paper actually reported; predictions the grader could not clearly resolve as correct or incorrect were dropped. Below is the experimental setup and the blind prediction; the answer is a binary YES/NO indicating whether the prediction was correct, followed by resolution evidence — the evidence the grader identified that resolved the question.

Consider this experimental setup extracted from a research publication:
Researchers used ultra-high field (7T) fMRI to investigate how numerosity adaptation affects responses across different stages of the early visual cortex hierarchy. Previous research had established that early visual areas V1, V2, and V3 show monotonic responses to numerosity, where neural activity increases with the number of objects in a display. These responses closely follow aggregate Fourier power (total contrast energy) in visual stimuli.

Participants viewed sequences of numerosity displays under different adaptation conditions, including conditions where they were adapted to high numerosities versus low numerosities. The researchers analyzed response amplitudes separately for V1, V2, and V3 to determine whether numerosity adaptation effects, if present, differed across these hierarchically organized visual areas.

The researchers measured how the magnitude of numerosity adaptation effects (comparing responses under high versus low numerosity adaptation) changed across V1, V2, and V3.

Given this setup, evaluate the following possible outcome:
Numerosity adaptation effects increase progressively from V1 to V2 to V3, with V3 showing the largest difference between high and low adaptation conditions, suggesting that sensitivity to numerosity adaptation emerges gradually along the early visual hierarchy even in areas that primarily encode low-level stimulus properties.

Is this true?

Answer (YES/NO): YES